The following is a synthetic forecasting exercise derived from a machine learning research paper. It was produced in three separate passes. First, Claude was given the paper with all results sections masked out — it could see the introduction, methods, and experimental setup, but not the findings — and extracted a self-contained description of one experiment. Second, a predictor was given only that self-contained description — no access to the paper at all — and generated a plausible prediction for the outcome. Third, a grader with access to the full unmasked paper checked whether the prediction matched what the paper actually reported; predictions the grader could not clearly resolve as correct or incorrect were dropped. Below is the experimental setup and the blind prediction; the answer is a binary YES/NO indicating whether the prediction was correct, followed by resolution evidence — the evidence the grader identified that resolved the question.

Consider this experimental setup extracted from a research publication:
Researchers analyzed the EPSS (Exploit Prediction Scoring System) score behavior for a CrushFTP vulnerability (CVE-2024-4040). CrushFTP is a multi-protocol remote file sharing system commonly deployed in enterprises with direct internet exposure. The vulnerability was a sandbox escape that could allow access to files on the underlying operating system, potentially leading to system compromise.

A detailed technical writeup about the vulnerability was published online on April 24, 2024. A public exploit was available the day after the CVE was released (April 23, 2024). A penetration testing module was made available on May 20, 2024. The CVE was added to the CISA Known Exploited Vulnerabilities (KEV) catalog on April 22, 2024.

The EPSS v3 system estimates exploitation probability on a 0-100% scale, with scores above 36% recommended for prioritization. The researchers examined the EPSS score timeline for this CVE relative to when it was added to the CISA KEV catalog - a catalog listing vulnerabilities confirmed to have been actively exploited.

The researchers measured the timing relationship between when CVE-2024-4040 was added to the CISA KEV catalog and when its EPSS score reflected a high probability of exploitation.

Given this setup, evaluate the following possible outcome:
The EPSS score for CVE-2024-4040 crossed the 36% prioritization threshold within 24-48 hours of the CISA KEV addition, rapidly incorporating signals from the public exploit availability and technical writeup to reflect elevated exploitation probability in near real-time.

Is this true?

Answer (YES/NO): NO